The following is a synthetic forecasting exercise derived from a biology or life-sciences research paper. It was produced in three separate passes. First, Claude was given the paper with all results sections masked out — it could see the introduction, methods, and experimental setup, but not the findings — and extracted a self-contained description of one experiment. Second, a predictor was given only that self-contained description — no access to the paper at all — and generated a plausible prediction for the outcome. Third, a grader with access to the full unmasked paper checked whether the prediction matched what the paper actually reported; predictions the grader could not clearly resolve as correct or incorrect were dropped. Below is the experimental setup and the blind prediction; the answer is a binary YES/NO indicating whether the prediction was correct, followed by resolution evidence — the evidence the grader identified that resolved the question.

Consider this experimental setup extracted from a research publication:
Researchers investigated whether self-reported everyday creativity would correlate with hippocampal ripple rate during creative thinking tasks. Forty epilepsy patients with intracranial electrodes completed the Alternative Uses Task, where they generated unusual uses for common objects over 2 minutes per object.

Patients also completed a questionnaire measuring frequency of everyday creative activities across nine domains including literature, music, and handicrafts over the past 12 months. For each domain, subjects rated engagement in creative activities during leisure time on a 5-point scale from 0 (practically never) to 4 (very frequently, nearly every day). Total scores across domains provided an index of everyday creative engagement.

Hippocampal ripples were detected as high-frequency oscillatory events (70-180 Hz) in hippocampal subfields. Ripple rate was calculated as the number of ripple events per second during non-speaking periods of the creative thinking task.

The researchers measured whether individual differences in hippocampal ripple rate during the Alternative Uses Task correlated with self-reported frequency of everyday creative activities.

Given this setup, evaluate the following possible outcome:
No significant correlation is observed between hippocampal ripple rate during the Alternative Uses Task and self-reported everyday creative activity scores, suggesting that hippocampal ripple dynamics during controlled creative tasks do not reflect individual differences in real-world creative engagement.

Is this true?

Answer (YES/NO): NO